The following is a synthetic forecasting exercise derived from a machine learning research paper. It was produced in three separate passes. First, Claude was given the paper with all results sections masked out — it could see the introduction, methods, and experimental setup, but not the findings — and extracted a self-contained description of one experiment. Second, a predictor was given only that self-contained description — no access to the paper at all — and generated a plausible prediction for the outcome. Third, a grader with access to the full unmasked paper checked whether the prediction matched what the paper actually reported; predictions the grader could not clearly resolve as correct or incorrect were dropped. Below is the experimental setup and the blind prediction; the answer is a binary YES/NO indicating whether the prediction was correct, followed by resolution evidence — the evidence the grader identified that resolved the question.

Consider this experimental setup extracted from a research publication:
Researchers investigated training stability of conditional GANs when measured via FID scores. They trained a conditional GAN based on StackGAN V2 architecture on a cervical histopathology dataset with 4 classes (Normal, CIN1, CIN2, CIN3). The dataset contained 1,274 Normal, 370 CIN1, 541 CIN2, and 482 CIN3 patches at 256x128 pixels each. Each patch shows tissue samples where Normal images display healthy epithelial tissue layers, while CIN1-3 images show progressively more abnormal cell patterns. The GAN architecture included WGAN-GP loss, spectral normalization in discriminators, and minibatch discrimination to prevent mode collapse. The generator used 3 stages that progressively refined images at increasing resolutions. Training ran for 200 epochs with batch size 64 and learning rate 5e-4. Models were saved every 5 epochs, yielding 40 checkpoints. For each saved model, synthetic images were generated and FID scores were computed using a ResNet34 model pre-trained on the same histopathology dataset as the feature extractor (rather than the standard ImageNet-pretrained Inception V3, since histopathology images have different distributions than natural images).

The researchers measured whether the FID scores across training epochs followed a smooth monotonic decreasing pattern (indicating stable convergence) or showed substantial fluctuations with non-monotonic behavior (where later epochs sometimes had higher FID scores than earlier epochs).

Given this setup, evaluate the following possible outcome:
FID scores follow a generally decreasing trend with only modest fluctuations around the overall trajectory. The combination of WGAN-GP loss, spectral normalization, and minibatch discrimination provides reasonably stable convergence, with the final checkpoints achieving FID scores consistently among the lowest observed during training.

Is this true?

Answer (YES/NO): NO